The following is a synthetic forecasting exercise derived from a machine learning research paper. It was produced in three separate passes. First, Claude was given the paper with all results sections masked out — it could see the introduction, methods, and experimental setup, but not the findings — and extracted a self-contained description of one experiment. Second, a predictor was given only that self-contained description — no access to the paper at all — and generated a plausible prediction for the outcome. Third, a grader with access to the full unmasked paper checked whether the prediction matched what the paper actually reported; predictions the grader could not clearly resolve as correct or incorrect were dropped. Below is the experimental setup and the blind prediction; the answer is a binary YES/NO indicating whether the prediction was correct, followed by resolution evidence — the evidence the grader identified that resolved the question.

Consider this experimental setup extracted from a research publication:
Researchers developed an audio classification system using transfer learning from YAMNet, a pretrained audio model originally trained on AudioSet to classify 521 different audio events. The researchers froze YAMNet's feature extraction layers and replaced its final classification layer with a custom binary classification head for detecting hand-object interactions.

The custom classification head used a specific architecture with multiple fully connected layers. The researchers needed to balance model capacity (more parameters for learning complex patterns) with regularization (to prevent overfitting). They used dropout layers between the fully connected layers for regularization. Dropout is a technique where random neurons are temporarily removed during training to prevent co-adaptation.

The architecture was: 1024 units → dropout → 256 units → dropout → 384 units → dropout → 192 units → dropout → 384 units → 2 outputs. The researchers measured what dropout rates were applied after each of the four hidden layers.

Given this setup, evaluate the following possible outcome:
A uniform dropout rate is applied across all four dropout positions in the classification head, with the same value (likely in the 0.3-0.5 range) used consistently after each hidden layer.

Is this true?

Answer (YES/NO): NO